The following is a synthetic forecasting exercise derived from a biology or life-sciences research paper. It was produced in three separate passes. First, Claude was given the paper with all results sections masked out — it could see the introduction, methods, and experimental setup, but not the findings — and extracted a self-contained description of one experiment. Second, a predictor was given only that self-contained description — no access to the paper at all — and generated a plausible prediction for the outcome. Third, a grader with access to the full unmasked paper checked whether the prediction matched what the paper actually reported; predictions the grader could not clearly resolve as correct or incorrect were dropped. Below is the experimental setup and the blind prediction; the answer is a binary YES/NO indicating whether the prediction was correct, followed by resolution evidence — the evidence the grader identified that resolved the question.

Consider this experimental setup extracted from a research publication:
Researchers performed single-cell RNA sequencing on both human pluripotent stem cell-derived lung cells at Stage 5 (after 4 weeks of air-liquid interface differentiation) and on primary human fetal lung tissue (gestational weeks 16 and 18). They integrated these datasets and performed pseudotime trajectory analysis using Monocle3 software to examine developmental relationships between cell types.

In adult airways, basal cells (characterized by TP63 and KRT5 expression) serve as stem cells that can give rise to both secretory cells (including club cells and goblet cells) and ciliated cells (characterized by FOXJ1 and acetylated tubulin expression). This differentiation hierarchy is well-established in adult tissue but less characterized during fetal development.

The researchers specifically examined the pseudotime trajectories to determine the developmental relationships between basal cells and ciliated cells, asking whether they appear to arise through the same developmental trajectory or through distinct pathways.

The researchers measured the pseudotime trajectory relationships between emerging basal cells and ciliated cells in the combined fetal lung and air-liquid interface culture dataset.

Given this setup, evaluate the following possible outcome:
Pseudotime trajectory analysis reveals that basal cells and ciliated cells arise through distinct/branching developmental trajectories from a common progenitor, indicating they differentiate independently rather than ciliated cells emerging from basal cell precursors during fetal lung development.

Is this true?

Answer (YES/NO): NO